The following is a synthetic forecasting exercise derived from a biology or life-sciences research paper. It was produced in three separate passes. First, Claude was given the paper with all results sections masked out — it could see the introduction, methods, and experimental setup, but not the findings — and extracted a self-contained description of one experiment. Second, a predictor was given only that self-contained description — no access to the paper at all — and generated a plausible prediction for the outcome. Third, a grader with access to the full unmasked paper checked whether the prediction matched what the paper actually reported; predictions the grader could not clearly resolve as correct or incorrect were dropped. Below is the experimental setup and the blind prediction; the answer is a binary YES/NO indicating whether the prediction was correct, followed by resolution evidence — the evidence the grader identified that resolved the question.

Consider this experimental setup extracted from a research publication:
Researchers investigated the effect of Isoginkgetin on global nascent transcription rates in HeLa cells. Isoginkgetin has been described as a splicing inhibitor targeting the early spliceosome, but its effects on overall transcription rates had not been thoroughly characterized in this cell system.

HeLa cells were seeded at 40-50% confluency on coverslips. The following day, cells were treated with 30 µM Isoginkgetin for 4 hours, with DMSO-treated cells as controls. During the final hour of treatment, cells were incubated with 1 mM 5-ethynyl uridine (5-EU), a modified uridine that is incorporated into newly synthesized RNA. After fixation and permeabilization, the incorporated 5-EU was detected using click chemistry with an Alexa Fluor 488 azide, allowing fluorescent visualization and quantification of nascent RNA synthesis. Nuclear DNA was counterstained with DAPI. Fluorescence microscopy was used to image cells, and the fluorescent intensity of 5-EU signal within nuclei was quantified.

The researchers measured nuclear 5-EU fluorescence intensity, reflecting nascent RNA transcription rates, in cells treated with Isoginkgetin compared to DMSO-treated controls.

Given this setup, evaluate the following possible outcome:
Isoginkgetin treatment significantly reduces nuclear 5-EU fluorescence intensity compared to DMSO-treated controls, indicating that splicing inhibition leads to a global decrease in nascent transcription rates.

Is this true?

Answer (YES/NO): NO